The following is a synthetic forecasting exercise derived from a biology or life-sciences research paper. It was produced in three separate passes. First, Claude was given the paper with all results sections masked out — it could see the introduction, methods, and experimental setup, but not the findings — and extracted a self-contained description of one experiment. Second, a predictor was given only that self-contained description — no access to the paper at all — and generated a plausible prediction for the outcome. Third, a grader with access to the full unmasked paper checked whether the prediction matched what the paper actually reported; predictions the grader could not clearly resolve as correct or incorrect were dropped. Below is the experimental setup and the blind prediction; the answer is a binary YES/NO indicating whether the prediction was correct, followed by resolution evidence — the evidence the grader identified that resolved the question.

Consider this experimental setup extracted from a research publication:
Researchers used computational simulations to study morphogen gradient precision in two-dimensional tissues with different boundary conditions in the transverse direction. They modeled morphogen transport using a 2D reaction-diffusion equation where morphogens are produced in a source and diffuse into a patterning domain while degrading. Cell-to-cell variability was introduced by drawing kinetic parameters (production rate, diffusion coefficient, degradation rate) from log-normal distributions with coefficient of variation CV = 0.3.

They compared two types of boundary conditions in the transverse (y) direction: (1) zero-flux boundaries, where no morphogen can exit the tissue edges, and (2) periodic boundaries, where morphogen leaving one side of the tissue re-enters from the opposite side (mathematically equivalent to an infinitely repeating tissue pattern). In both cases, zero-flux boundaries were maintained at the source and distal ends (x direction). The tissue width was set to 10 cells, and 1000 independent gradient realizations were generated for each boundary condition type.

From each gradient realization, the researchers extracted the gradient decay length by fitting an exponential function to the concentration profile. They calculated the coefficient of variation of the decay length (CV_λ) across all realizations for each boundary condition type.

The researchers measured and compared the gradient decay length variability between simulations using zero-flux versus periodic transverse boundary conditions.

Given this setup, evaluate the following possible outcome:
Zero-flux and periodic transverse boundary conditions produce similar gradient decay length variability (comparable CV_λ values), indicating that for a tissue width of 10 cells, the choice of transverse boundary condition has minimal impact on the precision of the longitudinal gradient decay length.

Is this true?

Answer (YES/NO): YES